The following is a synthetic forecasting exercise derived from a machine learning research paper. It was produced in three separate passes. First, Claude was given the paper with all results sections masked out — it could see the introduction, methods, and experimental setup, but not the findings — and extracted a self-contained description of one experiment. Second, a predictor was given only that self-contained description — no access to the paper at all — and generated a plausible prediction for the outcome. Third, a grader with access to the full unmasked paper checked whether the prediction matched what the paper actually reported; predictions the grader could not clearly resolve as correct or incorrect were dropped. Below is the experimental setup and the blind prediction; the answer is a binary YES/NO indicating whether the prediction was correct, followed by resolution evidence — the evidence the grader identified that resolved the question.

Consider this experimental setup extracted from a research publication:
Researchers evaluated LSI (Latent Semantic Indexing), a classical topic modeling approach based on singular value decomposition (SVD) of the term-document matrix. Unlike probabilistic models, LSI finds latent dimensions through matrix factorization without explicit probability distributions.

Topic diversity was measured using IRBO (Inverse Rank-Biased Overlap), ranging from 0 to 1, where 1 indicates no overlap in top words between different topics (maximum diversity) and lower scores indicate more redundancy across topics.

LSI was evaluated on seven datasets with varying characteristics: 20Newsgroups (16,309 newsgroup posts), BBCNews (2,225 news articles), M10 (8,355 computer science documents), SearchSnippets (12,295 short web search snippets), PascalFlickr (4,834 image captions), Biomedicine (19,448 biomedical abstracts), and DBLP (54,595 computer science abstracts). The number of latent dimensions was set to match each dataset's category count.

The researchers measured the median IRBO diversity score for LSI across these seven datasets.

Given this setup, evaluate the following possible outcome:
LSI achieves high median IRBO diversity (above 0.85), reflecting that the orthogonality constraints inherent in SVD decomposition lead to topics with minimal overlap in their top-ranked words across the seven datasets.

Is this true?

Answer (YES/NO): NO